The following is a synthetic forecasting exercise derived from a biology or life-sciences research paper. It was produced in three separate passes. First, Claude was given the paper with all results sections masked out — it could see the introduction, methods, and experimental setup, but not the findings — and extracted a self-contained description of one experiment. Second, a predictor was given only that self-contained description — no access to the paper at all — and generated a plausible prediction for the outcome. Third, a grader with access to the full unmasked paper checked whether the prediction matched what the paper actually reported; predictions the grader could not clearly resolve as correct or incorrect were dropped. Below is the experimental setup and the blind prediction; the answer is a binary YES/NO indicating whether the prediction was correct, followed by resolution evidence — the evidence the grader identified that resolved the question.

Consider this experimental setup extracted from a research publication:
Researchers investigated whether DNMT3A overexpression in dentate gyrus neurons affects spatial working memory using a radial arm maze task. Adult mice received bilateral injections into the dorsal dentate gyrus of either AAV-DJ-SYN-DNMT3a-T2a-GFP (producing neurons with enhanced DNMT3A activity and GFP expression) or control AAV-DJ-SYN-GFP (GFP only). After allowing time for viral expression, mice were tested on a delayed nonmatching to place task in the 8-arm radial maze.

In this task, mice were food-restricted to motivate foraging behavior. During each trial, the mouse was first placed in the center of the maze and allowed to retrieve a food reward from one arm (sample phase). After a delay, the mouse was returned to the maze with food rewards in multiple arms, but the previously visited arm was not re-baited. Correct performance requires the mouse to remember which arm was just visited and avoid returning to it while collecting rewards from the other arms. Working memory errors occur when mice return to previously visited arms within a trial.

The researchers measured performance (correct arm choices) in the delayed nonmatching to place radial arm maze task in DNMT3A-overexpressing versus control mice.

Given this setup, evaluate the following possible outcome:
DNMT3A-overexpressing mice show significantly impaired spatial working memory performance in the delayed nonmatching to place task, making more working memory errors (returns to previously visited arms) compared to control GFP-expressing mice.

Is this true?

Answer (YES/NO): YES